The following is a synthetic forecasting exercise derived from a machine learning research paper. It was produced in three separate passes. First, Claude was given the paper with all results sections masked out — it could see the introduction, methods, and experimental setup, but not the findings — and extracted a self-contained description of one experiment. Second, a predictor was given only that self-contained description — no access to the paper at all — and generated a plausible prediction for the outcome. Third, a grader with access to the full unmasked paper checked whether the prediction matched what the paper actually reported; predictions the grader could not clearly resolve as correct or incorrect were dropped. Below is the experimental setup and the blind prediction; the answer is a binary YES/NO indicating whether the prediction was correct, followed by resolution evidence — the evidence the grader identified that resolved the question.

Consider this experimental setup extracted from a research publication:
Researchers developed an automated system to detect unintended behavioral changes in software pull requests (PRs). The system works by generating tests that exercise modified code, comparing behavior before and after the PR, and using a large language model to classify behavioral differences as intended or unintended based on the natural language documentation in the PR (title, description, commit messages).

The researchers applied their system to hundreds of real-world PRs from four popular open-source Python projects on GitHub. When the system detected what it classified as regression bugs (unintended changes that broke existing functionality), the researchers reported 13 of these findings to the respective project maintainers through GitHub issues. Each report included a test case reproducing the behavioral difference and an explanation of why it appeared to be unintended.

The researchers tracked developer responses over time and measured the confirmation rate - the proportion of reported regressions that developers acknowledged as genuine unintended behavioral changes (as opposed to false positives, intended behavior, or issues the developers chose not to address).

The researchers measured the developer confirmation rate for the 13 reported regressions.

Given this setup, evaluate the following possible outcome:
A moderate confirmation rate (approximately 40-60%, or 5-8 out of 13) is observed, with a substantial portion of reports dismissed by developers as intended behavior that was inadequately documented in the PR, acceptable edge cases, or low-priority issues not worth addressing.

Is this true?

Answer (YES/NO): NO